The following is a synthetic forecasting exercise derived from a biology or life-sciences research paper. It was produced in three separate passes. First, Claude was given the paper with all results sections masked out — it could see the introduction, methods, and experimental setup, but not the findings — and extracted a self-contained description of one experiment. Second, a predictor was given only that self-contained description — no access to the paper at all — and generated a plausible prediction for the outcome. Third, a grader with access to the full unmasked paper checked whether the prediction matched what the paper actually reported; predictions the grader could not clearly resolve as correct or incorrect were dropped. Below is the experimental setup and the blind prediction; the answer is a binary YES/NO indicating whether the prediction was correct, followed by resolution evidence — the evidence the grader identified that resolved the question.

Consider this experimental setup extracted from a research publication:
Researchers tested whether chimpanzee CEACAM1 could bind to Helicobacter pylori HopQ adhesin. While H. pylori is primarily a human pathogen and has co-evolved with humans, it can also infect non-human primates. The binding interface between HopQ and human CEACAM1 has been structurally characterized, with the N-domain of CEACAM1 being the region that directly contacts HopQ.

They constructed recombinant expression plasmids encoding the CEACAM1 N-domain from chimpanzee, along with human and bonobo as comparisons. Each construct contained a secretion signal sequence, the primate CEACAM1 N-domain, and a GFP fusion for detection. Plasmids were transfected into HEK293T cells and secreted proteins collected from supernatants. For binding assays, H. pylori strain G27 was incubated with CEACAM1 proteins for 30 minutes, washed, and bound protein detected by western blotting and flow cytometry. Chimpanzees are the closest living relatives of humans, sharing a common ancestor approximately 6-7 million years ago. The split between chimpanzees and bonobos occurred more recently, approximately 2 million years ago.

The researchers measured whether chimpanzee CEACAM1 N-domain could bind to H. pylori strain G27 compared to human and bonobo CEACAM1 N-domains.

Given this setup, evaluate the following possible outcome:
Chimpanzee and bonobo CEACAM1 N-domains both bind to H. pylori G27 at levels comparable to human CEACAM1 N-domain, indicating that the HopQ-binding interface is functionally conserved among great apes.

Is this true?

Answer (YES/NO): NO